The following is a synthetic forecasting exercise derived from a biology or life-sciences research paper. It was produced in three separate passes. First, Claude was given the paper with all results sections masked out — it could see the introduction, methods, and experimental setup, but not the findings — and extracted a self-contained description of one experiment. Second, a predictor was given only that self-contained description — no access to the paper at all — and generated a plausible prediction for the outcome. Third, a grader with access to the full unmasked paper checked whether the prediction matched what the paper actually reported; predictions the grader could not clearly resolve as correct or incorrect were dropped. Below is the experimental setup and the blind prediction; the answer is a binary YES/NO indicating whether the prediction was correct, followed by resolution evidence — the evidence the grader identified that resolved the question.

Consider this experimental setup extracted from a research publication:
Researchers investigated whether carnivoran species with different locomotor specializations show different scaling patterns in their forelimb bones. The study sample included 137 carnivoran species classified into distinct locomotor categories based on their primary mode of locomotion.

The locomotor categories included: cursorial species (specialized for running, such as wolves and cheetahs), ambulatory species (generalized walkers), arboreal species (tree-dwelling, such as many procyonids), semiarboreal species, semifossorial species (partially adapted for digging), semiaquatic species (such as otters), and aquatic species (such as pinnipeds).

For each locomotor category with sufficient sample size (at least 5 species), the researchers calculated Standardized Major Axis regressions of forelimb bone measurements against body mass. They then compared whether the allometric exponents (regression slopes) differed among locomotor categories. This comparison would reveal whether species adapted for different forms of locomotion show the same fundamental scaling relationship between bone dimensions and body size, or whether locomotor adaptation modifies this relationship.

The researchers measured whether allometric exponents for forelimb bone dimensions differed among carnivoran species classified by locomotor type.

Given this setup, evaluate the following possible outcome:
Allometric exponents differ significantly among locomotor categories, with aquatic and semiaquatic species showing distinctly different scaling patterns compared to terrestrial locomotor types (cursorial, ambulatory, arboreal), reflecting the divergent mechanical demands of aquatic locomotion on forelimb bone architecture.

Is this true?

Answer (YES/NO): NO